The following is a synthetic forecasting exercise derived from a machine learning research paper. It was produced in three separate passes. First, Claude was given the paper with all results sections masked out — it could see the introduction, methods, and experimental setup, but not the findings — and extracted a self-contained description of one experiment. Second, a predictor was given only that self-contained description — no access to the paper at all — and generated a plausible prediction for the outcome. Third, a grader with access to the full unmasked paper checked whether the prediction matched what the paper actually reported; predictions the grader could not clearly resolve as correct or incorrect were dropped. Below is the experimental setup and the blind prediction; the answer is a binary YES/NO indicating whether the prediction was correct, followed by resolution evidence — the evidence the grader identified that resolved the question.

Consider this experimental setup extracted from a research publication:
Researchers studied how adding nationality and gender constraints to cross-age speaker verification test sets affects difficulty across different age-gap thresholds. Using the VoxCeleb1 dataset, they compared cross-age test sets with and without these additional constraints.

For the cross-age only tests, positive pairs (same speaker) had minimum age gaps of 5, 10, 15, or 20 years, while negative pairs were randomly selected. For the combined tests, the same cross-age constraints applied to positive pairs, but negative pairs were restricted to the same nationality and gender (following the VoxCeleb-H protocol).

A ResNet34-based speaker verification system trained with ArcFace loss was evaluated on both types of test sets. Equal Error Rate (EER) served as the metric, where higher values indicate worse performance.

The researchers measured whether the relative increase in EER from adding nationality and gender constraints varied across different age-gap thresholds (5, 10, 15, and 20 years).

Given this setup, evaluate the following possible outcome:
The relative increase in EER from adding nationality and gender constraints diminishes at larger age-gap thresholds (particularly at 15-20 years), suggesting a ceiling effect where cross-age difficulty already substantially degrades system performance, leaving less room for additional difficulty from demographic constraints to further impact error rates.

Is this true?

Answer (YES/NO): YES